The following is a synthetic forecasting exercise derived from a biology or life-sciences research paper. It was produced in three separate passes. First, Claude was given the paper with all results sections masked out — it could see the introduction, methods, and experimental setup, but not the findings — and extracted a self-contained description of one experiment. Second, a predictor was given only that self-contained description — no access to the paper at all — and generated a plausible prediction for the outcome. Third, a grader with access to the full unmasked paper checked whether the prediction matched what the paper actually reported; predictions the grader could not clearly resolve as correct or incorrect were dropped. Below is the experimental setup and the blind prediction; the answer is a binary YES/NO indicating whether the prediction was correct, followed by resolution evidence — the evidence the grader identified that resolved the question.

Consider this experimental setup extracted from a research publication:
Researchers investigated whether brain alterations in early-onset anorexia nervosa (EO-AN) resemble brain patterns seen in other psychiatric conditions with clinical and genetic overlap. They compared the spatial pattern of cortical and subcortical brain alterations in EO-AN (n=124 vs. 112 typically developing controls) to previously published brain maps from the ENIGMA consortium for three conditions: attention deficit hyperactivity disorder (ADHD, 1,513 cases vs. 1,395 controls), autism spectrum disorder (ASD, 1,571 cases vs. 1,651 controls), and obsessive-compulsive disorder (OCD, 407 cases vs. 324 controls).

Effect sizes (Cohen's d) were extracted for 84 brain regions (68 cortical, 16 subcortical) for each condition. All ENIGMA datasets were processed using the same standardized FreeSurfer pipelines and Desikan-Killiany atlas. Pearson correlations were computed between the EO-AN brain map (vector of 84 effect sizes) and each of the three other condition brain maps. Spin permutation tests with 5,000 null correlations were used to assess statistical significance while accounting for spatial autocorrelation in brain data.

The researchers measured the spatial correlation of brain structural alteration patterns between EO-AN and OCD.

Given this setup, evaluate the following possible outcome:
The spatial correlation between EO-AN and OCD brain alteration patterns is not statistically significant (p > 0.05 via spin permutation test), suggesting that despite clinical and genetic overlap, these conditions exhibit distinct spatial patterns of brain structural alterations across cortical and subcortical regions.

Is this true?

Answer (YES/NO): NO